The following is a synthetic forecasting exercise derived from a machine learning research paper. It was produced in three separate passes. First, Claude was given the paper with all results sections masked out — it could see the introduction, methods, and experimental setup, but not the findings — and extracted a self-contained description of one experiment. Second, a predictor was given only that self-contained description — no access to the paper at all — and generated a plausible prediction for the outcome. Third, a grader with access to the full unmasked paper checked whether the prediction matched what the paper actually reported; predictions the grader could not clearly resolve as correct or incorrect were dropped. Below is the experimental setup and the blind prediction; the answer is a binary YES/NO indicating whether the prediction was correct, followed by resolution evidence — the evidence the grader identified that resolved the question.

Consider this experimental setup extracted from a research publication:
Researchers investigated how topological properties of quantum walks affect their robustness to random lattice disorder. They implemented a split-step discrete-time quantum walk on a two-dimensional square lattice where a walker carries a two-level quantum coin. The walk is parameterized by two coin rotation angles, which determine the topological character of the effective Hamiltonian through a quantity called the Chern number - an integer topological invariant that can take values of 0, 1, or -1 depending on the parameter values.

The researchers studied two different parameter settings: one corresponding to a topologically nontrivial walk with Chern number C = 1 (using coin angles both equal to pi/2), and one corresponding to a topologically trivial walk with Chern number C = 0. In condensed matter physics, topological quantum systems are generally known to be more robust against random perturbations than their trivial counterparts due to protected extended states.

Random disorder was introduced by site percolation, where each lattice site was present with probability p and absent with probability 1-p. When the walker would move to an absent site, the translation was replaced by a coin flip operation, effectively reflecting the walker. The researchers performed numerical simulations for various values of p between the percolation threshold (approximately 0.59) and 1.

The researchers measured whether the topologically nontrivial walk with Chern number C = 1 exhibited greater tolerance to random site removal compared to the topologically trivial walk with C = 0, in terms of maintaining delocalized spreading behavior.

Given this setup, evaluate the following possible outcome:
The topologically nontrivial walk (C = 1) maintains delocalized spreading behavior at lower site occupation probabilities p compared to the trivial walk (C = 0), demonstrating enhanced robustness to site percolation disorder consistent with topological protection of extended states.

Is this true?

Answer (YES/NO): YES